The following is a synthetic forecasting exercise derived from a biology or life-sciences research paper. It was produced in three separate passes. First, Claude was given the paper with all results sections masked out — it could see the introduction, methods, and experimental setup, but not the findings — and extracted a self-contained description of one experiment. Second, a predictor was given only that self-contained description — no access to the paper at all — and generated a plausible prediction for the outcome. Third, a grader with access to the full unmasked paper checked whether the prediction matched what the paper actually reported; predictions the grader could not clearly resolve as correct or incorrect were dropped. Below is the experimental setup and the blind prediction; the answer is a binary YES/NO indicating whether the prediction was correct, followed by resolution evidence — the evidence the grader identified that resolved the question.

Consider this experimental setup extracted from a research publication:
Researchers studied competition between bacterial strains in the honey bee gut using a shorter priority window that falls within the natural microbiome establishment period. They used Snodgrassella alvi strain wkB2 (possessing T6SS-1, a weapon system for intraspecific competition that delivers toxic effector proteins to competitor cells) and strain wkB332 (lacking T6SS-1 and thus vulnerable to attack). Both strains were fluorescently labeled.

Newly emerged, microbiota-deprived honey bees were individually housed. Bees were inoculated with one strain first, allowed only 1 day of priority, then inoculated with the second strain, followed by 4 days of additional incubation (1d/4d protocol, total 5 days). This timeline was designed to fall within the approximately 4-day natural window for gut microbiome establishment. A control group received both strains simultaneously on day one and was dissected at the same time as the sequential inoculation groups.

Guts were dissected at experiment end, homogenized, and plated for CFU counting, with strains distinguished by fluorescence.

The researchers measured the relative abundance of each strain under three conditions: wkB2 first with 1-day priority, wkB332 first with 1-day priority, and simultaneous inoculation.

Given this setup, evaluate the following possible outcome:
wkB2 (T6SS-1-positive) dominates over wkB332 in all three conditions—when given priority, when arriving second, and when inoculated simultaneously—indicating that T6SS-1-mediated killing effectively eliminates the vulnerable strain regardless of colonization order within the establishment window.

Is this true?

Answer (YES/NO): NO